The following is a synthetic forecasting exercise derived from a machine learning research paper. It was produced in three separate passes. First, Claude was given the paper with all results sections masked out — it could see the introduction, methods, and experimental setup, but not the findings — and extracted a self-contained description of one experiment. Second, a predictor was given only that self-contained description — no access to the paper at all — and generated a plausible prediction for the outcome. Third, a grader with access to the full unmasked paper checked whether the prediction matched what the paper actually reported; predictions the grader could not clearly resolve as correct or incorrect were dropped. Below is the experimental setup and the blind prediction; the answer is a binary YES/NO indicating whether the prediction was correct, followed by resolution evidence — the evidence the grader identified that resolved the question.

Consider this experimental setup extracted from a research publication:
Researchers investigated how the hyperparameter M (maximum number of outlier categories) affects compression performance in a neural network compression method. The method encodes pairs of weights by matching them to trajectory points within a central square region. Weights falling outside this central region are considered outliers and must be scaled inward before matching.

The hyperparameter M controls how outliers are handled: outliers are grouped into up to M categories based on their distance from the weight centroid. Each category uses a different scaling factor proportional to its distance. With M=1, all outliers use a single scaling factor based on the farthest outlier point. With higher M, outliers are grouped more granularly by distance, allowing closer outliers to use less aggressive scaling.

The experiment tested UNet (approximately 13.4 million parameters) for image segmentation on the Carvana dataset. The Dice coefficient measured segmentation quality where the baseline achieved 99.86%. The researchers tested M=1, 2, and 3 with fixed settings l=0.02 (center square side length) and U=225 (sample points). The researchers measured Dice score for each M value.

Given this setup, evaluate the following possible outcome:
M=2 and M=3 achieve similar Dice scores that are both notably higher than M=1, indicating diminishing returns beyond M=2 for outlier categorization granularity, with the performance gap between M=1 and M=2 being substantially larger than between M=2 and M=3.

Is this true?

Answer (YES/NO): NO